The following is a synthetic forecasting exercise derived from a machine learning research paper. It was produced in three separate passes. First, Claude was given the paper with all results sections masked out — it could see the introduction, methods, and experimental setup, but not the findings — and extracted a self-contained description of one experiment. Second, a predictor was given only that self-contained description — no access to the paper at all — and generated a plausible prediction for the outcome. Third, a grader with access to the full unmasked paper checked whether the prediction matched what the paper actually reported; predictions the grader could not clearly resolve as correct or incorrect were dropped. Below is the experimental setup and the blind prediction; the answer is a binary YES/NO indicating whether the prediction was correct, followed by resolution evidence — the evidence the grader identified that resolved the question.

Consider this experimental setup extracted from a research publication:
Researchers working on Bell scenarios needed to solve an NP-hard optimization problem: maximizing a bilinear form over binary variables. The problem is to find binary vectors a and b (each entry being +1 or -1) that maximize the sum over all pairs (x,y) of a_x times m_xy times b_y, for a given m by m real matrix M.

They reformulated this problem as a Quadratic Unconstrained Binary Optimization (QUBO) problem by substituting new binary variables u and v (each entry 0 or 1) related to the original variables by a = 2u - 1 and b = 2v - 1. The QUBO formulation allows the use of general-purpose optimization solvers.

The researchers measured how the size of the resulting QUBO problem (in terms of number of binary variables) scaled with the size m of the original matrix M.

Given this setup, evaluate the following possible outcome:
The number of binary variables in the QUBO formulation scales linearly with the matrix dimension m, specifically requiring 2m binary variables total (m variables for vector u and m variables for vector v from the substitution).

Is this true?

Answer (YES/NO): YES